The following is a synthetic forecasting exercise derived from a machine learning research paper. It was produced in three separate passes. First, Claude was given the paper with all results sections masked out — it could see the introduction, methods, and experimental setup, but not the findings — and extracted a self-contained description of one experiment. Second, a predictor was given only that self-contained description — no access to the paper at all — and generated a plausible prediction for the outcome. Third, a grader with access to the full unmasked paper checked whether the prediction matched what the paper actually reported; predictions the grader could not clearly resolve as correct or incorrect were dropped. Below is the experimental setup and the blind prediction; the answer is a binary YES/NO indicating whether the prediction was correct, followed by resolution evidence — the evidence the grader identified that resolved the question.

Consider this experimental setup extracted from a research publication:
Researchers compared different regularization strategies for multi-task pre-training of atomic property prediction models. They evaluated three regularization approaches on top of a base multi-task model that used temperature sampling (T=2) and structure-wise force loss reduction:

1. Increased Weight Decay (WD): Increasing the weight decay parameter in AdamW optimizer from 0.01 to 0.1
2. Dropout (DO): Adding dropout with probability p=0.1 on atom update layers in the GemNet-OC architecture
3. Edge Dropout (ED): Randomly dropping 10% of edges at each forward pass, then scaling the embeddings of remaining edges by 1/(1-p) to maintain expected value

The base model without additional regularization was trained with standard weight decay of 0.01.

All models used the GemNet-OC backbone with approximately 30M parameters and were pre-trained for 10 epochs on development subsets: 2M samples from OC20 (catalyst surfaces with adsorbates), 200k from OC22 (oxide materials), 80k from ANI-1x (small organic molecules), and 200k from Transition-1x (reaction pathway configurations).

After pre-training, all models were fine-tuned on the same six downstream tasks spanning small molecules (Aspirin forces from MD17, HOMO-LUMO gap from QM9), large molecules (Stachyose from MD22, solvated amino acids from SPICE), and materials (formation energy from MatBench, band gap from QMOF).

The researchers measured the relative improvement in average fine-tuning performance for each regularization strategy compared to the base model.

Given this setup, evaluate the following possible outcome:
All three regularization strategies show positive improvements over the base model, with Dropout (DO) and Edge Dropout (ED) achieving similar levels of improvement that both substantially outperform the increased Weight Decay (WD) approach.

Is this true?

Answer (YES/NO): NO